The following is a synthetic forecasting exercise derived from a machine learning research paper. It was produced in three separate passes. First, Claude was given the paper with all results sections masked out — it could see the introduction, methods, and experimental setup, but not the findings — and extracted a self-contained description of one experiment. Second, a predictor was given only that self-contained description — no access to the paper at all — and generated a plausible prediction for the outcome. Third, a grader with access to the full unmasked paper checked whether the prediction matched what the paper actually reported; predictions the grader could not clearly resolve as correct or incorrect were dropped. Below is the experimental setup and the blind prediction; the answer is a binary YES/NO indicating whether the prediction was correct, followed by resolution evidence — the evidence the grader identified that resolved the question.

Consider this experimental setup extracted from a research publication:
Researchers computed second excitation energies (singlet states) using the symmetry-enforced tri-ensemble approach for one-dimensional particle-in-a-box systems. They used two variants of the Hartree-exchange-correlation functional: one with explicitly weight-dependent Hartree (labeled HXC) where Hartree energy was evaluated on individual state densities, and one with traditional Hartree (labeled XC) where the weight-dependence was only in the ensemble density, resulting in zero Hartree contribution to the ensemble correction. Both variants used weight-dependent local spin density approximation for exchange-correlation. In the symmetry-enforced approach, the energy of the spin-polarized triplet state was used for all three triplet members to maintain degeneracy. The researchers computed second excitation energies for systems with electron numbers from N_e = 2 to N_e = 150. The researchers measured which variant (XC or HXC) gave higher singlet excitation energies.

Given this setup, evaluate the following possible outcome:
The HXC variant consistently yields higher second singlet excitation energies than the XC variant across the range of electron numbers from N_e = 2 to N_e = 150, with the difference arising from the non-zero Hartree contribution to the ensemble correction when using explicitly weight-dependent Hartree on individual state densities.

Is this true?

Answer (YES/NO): NO